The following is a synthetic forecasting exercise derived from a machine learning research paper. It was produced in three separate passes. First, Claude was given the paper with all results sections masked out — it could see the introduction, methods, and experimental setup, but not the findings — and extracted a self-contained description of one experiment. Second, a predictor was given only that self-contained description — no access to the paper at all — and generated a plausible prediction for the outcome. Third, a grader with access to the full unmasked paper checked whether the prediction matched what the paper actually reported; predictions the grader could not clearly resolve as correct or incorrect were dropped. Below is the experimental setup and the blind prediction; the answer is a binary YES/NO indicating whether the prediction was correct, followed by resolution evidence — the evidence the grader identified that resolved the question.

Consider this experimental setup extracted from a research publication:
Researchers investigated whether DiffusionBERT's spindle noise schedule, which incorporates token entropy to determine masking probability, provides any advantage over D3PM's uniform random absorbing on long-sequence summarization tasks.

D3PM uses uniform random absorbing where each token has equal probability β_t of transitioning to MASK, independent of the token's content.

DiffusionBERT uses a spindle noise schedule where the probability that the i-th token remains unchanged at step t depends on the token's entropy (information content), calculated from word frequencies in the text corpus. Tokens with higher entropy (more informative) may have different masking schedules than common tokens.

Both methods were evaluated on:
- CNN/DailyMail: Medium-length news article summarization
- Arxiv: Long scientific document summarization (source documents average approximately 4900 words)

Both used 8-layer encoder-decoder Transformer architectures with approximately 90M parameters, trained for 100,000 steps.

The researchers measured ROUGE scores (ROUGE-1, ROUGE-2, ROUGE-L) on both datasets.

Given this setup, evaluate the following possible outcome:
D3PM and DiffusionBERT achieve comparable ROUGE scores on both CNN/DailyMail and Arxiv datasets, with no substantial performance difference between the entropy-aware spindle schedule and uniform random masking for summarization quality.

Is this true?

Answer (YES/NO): YES